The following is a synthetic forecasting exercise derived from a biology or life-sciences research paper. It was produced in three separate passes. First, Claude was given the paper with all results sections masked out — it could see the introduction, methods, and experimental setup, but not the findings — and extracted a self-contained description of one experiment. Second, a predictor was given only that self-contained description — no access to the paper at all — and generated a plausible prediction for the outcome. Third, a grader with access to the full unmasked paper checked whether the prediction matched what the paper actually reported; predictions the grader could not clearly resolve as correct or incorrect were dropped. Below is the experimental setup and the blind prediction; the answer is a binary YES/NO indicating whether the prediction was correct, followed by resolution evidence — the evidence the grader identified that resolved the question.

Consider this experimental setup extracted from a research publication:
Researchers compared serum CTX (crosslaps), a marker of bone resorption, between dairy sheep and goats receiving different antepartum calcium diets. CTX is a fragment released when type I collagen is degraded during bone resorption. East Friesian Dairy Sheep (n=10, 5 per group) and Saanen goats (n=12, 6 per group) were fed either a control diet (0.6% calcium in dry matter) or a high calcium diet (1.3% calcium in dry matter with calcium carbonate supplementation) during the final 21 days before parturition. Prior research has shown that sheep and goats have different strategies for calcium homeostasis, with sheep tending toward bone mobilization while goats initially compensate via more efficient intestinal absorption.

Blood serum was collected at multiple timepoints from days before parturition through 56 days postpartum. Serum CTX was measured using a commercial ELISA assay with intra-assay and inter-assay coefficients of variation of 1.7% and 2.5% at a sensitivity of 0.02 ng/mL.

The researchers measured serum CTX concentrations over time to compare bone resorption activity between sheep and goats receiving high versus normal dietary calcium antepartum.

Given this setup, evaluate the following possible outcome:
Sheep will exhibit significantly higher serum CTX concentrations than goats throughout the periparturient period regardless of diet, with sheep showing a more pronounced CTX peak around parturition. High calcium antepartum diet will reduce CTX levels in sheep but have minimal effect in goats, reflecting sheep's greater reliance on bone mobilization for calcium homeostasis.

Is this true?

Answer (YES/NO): NO